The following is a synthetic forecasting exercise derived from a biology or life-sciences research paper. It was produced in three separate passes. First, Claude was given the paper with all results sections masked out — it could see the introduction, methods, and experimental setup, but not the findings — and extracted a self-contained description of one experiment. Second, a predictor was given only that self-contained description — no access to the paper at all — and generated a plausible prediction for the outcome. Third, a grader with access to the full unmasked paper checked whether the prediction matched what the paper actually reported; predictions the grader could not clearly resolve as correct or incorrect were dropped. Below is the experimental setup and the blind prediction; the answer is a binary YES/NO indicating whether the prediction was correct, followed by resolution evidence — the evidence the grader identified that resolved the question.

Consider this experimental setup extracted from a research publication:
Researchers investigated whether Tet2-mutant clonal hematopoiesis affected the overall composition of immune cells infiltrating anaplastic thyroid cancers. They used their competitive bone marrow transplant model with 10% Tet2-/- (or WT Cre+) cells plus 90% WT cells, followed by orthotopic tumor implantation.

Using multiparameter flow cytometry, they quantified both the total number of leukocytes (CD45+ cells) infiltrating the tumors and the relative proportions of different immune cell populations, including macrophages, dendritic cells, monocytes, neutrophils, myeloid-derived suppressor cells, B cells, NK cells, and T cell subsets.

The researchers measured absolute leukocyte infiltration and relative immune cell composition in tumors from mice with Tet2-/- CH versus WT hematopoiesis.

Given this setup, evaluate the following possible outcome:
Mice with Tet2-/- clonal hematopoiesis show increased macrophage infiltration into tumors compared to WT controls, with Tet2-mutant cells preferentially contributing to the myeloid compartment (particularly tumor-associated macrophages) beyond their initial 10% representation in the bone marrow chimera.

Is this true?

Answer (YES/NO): NO